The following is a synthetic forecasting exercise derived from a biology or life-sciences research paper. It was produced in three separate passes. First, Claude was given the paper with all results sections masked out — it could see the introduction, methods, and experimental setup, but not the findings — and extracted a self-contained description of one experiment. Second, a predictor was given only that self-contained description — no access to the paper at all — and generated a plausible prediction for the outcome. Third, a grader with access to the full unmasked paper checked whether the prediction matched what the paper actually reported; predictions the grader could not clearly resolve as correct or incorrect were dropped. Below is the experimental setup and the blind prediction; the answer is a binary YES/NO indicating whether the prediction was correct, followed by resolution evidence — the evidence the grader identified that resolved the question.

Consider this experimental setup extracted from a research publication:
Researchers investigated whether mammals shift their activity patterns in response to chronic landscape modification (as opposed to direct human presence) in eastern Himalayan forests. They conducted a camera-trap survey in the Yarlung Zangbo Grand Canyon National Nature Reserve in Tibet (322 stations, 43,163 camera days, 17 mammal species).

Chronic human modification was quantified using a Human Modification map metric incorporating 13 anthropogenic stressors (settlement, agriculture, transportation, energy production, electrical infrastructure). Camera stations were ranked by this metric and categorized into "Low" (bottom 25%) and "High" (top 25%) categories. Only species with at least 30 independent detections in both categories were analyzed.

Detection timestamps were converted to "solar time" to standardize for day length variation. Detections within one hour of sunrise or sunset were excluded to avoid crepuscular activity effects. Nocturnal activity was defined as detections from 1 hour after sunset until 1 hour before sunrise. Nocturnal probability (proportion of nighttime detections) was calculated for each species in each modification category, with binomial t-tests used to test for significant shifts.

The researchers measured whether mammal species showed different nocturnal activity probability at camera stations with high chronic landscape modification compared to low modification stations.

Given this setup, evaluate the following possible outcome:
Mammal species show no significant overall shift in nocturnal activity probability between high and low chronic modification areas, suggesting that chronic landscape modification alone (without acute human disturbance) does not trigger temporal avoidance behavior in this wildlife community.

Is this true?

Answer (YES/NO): YES